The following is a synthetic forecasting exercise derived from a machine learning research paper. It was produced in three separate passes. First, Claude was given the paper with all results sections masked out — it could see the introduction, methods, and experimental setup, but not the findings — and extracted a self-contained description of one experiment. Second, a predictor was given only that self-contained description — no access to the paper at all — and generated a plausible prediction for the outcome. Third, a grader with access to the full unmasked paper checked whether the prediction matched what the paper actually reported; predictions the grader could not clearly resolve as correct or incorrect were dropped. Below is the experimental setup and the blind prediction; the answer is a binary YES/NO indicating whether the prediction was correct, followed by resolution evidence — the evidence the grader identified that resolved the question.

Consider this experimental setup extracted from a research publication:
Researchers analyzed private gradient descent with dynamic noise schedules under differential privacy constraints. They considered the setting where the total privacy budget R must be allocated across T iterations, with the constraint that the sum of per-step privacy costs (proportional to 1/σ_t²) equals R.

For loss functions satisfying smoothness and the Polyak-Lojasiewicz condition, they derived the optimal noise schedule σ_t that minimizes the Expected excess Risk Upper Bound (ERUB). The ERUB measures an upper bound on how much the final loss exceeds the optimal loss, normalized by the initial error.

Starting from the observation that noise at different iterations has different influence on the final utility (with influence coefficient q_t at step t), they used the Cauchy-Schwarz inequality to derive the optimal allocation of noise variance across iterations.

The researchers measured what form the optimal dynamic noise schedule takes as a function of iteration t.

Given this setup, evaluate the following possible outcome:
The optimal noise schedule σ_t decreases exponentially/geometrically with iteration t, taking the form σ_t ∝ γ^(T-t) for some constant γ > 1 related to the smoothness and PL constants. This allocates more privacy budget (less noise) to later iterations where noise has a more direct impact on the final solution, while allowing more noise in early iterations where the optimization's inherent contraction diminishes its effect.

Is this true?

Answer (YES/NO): YES